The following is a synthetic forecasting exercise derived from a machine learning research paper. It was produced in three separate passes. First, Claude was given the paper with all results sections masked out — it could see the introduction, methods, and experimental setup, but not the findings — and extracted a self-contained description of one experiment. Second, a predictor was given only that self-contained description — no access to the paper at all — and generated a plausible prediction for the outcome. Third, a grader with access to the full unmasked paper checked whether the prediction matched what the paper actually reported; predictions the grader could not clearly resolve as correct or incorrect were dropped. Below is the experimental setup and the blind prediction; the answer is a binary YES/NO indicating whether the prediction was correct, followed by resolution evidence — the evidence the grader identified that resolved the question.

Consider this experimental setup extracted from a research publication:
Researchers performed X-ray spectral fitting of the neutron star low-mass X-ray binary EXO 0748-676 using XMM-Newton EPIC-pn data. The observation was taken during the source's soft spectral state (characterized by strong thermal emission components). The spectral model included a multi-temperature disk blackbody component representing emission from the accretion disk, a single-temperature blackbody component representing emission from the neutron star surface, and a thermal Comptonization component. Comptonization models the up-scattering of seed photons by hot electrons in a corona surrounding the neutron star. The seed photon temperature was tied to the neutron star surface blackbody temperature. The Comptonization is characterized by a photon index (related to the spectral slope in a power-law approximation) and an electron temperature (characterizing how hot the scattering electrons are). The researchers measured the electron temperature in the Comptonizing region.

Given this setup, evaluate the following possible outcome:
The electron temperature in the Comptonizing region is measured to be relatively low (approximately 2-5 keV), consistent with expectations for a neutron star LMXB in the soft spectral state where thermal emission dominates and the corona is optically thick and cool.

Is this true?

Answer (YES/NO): YES